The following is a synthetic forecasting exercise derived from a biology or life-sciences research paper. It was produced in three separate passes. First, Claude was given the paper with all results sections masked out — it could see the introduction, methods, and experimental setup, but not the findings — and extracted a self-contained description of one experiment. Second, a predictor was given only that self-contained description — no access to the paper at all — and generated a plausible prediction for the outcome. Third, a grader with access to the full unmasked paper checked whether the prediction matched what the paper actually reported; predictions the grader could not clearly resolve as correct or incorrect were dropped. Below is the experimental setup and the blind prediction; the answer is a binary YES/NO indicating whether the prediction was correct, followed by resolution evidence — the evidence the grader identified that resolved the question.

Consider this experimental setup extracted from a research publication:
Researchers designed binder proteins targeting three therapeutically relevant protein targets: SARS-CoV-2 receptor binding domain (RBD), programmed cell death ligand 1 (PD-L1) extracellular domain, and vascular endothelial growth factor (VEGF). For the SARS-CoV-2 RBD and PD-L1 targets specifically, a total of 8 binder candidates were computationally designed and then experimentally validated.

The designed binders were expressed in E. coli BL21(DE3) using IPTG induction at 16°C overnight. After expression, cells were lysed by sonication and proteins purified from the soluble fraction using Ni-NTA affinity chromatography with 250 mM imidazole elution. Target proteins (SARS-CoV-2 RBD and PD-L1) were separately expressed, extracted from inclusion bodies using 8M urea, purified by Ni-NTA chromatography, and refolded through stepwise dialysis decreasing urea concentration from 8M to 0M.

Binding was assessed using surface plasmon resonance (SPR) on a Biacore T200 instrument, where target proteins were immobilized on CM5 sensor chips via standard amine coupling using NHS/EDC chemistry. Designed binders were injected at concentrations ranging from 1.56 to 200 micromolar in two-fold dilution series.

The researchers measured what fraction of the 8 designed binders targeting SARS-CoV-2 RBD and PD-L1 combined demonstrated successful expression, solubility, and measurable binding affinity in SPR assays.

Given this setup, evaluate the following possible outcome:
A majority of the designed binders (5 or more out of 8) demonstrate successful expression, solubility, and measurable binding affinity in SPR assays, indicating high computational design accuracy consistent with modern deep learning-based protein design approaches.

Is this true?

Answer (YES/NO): YES